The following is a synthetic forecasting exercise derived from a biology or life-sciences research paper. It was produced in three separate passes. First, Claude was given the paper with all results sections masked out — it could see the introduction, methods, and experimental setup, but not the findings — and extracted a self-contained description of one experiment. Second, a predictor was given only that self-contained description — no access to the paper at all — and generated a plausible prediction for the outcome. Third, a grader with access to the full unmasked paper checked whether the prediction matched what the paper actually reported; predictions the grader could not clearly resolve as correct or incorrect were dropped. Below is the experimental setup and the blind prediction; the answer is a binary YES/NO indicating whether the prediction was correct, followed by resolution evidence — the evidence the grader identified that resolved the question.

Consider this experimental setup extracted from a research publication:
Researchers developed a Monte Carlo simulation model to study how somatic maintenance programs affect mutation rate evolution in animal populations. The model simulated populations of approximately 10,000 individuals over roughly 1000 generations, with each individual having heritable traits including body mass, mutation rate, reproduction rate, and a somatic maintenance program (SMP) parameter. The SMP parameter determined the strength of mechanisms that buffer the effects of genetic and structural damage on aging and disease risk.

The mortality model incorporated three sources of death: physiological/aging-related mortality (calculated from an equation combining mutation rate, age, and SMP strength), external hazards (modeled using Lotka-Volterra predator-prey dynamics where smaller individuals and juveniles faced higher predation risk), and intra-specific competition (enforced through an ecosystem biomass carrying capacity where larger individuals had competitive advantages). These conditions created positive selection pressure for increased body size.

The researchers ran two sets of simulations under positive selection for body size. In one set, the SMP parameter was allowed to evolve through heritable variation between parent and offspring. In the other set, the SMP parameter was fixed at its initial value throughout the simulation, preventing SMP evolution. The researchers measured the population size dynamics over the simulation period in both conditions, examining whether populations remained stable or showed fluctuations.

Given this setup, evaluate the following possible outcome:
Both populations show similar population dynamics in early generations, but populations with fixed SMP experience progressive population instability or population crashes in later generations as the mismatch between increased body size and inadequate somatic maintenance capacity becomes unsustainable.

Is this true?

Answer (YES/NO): NO